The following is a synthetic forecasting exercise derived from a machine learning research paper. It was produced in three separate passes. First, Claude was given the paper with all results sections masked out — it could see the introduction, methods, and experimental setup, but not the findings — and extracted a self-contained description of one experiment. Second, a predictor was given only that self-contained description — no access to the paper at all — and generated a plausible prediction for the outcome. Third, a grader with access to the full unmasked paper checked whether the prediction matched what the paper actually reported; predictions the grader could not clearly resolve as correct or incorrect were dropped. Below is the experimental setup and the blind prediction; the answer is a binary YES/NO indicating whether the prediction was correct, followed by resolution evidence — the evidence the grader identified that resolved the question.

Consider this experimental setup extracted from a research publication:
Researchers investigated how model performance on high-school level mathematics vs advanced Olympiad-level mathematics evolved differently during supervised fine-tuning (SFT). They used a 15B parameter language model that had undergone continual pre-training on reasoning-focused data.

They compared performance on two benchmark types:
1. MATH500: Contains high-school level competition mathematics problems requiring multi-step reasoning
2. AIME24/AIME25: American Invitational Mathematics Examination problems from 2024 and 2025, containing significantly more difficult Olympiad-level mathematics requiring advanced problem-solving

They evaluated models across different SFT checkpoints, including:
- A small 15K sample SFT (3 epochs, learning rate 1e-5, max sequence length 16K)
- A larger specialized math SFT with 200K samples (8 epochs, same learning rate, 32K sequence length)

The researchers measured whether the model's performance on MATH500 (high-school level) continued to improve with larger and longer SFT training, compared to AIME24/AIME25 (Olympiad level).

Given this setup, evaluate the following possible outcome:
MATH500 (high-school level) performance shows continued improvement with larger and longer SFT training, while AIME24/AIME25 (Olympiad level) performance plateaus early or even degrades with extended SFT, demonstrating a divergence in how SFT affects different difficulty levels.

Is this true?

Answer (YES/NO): NO